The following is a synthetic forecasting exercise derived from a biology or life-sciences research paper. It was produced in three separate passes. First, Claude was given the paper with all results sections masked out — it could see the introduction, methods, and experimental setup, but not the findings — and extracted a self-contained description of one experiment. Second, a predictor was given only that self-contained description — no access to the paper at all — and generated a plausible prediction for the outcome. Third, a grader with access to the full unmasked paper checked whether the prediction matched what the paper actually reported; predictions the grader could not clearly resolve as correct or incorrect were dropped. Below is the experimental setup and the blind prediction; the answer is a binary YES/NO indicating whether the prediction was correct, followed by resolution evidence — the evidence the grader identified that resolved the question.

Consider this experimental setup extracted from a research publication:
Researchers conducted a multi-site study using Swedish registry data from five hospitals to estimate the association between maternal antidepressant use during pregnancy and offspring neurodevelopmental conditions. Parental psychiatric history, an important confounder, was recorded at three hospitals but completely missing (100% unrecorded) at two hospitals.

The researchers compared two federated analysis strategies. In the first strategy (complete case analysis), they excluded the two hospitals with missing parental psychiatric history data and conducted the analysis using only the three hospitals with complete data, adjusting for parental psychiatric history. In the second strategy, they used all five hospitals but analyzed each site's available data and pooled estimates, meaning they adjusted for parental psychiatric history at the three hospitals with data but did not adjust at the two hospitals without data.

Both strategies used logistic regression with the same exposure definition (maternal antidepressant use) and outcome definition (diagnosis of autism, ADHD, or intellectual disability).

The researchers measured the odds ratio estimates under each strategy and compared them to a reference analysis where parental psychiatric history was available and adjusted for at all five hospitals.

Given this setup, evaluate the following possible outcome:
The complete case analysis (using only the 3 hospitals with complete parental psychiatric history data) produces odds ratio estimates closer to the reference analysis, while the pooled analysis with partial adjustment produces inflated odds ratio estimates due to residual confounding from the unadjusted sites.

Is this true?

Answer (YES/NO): YES